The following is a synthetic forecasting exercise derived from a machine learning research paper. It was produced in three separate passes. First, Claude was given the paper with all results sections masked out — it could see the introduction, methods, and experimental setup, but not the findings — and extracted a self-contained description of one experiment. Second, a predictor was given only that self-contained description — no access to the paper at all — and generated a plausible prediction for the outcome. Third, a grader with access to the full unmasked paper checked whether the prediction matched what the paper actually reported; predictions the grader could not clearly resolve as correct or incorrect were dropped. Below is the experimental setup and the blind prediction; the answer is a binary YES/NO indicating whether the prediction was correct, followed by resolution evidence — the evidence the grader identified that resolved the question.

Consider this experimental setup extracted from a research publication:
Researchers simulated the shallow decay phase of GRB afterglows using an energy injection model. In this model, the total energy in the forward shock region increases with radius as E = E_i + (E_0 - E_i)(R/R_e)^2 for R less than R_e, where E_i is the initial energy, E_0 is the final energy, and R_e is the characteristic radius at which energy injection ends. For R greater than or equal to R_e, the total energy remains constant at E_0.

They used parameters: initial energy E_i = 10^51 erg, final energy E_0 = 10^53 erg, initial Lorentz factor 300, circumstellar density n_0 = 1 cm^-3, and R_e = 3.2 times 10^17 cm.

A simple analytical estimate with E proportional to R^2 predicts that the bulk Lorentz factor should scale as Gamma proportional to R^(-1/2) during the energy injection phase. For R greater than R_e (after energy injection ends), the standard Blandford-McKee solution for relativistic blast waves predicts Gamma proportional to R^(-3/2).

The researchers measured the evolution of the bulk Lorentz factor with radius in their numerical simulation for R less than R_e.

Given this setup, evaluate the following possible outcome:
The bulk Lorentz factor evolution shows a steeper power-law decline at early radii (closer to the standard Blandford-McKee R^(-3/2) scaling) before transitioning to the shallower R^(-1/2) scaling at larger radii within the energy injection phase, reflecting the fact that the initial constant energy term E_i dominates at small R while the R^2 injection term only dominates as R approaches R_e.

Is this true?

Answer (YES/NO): NO